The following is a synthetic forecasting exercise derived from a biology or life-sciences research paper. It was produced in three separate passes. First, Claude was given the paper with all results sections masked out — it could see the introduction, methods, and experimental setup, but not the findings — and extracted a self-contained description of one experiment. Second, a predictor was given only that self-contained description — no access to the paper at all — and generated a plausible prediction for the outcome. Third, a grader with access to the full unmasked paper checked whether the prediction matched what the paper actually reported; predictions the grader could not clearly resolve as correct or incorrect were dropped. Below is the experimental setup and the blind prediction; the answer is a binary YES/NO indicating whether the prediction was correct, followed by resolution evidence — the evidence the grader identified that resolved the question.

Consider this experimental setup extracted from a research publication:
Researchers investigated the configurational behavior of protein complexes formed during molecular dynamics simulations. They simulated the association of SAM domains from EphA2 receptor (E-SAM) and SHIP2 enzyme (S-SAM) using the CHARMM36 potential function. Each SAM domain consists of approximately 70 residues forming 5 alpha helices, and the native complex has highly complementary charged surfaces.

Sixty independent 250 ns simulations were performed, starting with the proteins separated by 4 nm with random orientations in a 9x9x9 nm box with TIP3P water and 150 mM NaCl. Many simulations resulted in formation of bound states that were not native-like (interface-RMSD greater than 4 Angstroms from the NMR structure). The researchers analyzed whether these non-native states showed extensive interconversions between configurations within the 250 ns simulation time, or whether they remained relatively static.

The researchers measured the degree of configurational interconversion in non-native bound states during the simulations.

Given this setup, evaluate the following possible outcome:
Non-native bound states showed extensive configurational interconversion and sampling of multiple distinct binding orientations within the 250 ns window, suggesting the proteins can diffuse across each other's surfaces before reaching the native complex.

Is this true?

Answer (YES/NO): NO